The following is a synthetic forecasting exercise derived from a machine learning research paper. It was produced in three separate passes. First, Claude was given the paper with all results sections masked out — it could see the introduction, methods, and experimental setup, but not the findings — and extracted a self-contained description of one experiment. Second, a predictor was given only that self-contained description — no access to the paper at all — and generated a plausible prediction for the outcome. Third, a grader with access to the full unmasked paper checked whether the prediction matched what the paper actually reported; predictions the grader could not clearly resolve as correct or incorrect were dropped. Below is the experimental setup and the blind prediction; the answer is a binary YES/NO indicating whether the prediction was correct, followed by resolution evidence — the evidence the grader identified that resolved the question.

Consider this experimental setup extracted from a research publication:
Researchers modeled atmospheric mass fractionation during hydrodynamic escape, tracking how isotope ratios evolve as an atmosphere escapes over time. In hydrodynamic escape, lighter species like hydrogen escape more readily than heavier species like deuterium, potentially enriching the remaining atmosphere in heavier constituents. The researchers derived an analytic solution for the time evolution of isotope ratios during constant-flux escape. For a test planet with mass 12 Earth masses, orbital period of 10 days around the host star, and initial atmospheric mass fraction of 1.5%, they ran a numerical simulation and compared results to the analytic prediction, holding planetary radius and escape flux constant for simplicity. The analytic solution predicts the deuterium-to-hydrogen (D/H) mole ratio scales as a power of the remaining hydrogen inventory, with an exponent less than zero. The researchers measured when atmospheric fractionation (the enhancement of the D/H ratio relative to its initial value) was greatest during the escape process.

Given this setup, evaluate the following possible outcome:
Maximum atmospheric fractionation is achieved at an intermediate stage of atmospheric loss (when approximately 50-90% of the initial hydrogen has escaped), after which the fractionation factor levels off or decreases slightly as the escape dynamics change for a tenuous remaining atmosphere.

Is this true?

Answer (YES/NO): NO